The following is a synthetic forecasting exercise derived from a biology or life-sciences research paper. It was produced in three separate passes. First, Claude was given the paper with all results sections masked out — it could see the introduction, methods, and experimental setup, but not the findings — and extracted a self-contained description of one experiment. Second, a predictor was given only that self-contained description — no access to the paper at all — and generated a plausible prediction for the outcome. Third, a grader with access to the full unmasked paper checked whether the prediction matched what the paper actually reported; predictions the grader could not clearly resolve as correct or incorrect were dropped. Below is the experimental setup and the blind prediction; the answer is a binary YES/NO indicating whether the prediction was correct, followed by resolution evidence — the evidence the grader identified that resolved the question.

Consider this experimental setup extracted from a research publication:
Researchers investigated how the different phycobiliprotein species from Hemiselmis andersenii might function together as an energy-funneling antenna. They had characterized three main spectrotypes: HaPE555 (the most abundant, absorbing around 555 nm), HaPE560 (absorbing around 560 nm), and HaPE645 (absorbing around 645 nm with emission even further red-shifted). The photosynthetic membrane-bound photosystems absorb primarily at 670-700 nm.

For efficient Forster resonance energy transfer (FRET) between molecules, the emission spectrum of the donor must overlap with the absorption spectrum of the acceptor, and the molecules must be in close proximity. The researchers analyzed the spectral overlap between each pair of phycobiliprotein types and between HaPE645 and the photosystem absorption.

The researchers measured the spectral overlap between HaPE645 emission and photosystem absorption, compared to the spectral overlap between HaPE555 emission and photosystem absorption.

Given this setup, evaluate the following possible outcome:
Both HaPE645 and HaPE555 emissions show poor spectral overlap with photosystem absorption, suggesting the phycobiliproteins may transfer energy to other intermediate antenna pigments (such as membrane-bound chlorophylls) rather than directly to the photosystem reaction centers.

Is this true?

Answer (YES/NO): NO